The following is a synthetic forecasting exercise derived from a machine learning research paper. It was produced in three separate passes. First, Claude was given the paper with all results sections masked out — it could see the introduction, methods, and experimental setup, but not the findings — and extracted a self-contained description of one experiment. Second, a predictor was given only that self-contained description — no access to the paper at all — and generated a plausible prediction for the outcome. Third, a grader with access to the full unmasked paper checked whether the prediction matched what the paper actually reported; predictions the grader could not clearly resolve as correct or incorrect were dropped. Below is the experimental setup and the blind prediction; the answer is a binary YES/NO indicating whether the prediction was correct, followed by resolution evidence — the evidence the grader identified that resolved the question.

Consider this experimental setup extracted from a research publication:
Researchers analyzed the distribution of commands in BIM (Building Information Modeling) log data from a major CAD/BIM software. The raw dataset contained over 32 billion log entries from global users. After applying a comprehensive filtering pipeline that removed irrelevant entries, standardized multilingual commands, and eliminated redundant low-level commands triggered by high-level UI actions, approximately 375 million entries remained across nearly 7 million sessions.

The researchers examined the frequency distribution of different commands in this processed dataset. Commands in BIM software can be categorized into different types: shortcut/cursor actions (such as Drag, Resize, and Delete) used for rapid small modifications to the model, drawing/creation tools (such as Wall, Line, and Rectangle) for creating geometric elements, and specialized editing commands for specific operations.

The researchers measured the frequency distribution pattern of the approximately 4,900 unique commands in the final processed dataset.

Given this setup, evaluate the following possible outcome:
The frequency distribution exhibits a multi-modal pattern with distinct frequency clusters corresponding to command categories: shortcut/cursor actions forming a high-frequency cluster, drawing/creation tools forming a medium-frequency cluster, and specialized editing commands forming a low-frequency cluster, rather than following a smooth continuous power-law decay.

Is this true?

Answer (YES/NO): NO